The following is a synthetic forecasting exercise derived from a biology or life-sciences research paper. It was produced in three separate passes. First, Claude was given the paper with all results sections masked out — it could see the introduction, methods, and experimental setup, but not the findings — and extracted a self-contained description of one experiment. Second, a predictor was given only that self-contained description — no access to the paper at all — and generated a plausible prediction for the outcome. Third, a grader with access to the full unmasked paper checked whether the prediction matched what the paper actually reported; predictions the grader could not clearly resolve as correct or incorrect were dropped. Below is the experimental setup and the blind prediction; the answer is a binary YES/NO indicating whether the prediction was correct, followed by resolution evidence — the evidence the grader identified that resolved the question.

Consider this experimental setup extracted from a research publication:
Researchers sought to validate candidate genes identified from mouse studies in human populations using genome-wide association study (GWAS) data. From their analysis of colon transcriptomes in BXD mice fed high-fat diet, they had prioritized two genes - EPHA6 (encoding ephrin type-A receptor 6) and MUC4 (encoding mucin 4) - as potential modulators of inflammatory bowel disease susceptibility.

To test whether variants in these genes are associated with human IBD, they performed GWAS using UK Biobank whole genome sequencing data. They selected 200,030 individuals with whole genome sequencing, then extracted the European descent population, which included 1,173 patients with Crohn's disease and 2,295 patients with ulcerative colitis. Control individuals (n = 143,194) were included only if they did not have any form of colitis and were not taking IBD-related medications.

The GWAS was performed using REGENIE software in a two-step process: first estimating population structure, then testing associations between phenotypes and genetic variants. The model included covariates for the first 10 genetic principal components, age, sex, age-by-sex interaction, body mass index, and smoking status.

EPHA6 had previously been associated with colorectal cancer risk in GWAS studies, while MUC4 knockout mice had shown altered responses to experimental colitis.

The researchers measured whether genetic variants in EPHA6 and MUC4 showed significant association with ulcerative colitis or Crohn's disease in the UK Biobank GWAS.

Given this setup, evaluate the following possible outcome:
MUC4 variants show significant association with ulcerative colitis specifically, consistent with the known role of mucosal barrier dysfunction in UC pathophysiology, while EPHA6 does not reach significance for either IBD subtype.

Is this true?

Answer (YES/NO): NO